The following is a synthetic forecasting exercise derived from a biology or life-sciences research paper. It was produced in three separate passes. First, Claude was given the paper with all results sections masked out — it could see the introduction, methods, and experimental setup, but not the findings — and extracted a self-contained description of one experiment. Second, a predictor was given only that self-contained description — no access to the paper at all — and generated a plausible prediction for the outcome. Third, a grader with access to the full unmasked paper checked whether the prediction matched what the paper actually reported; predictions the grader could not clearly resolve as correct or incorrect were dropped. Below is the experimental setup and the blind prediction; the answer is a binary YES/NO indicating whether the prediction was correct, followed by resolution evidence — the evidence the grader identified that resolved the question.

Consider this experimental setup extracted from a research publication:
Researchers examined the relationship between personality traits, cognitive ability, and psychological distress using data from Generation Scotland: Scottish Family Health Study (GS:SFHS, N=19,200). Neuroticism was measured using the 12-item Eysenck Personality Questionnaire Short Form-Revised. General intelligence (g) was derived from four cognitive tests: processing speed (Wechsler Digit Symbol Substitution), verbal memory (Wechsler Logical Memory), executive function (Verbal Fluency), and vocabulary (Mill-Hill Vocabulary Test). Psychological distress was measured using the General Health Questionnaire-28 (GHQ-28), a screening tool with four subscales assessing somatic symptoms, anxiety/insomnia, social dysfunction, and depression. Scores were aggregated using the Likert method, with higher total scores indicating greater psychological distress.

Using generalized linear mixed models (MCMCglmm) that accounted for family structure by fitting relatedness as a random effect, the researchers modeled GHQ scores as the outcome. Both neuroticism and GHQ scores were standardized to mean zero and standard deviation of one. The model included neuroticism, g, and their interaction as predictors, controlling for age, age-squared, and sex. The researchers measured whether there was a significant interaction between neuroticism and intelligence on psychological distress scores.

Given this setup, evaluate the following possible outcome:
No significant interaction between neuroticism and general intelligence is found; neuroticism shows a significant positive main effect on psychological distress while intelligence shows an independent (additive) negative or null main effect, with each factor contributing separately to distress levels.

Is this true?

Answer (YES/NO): NO